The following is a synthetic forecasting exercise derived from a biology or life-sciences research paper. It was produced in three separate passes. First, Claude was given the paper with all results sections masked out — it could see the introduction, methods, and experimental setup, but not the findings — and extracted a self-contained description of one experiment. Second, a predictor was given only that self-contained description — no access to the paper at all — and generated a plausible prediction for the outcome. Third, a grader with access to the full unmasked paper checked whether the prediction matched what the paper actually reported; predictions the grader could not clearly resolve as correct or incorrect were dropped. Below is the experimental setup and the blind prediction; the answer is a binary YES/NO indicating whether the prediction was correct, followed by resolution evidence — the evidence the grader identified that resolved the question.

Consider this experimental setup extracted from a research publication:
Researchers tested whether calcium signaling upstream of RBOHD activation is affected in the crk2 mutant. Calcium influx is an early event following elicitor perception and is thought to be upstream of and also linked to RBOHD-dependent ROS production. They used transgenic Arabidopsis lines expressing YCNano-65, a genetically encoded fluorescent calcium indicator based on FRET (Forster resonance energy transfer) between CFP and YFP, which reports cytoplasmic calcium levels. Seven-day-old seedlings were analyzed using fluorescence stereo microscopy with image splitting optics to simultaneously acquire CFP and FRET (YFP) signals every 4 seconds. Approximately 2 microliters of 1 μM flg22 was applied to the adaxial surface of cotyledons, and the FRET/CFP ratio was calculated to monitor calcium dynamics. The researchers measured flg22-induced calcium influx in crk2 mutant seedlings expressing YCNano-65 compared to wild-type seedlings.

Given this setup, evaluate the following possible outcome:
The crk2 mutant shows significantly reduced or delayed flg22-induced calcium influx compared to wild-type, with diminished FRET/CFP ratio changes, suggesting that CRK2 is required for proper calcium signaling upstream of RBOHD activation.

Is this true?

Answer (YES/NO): NO